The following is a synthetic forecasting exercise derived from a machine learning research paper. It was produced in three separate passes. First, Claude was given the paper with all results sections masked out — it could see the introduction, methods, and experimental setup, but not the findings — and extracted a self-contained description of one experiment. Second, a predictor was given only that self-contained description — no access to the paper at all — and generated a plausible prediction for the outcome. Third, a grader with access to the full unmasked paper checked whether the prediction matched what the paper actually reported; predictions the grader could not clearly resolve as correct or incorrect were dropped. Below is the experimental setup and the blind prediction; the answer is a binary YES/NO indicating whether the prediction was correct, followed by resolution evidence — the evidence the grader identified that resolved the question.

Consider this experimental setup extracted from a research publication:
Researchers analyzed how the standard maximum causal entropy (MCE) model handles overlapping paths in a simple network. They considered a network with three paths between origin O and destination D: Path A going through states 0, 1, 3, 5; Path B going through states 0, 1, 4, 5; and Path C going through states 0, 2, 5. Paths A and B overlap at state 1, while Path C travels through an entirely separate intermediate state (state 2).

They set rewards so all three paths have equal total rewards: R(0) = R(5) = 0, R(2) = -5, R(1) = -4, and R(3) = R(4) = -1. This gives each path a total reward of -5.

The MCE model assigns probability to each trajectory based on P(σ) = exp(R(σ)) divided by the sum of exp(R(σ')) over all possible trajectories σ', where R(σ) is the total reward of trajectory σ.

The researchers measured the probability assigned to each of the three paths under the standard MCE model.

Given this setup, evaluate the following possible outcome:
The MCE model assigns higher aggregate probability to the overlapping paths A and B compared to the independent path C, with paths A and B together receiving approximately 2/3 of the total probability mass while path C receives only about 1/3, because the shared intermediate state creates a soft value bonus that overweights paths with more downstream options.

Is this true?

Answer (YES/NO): NO